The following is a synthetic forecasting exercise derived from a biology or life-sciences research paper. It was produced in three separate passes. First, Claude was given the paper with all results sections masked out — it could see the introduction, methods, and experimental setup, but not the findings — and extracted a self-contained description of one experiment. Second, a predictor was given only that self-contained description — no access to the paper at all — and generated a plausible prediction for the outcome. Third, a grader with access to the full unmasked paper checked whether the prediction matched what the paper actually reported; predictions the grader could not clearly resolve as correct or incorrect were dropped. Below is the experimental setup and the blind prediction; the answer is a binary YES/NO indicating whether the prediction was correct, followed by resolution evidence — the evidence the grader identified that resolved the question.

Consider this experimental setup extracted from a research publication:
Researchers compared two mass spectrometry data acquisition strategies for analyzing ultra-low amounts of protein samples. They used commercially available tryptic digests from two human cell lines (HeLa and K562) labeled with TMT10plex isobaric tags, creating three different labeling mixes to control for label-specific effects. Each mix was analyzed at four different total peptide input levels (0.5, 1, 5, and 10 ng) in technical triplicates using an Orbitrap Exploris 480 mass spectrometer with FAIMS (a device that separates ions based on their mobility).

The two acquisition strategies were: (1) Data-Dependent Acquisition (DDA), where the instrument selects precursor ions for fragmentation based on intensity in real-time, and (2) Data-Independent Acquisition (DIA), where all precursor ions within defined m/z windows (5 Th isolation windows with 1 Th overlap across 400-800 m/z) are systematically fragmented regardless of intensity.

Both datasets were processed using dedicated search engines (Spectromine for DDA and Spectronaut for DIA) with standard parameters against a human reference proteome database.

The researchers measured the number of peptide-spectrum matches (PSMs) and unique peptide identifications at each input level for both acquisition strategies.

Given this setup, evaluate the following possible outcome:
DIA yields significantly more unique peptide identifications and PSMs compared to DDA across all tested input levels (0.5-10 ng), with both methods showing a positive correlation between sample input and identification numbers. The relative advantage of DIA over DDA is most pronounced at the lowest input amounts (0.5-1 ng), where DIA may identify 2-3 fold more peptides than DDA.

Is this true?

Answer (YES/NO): NO